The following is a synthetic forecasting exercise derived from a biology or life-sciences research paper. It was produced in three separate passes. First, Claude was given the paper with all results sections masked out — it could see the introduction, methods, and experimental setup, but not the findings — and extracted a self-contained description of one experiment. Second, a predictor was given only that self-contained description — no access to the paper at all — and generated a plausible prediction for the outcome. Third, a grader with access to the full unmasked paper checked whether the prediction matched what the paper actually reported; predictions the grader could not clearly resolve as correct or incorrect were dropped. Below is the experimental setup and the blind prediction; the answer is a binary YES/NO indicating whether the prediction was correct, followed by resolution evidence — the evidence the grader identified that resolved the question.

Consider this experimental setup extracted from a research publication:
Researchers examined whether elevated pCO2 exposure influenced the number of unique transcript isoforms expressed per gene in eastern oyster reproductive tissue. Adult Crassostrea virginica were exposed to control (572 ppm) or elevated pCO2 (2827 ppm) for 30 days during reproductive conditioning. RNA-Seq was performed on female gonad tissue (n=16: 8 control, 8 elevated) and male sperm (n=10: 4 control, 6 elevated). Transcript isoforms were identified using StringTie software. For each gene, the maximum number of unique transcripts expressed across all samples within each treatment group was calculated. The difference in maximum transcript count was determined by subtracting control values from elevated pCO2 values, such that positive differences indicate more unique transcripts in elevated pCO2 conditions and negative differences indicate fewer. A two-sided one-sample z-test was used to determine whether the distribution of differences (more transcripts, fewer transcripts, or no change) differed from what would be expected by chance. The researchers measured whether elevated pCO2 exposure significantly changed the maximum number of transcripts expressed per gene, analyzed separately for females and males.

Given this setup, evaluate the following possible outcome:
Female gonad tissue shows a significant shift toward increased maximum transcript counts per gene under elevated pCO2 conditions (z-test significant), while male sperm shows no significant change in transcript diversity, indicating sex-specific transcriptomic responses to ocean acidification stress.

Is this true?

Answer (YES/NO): NO